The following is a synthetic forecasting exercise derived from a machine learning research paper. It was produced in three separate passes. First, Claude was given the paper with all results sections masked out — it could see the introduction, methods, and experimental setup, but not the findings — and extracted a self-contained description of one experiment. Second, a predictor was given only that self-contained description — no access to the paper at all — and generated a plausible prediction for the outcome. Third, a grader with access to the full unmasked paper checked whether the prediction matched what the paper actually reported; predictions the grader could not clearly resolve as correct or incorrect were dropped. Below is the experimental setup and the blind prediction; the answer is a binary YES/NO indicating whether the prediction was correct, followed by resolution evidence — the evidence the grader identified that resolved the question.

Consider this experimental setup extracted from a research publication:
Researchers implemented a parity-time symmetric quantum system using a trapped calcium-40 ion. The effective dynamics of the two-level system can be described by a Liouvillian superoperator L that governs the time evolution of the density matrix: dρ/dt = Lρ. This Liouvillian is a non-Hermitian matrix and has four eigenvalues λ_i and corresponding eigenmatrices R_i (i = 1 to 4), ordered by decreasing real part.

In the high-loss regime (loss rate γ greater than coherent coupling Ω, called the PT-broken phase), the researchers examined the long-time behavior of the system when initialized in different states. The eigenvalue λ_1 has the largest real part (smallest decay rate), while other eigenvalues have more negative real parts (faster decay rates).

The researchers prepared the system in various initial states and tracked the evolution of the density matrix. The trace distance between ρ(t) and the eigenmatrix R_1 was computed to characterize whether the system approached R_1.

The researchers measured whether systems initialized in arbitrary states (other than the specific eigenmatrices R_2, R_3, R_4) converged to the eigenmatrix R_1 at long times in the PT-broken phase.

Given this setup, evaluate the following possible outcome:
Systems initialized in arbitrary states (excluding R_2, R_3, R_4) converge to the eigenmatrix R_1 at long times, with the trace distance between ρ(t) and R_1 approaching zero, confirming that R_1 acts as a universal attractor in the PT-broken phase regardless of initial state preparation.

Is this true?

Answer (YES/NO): YES